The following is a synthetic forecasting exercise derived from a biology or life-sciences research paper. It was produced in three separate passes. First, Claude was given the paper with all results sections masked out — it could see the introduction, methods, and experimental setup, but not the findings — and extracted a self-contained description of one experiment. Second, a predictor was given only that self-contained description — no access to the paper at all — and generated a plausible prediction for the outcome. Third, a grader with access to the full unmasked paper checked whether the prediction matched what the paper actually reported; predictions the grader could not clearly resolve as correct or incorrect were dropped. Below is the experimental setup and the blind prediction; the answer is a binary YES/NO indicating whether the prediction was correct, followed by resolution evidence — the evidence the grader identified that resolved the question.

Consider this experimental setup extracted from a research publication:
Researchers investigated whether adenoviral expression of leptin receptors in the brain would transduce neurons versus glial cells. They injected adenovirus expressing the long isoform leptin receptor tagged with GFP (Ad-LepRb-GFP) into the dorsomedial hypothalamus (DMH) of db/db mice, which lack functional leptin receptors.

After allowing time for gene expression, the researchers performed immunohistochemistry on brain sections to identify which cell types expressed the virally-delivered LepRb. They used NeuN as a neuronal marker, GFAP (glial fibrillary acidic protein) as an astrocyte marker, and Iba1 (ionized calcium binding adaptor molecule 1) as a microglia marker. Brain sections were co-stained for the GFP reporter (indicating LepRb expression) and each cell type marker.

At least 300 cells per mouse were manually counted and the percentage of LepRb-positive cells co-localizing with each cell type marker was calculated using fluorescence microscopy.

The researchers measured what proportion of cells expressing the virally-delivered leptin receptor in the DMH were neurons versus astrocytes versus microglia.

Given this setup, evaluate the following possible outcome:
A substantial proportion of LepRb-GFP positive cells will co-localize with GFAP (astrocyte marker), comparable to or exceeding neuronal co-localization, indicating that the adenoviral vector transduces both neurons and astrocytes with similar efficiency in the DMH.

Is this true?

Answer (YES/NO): NO